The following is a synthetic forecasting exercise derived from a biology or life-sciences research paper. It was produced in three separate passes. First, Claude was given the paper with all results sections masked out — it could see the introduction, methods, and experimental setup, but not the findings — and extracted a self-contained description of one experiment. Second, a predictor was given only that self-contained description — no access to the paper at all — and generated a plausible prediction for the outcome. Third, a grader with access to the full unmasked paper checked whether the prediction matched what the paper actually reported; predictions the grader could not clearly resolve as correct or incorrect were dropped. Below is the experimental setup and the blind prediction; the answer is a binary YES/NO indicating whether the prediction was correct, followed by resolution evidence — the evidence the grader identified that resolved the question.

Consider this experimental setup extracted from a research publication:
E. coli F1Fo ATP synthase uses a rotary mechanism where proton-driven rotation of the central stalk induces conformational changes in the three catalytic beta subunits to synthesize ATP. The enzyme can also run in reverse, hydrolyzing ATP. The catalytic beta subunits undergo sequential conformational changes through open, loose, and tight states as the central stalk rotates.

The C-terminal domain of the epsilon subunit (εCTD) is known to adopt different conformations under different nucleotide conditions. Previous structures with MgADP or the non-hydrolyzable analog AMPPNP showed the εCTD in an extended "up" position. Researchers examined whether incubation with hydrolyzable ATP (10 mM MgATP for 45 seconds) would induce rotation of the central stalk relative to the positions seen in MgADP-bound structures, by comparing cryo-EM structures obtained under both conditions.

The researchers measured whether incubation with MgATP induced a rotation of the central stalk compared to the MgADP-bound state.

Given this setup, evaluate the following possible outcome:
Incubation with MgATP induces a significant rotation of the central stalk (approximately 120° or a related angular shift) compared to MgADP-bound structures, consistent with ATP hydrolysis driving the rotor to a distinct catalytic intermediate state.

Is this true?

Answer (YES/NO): NO